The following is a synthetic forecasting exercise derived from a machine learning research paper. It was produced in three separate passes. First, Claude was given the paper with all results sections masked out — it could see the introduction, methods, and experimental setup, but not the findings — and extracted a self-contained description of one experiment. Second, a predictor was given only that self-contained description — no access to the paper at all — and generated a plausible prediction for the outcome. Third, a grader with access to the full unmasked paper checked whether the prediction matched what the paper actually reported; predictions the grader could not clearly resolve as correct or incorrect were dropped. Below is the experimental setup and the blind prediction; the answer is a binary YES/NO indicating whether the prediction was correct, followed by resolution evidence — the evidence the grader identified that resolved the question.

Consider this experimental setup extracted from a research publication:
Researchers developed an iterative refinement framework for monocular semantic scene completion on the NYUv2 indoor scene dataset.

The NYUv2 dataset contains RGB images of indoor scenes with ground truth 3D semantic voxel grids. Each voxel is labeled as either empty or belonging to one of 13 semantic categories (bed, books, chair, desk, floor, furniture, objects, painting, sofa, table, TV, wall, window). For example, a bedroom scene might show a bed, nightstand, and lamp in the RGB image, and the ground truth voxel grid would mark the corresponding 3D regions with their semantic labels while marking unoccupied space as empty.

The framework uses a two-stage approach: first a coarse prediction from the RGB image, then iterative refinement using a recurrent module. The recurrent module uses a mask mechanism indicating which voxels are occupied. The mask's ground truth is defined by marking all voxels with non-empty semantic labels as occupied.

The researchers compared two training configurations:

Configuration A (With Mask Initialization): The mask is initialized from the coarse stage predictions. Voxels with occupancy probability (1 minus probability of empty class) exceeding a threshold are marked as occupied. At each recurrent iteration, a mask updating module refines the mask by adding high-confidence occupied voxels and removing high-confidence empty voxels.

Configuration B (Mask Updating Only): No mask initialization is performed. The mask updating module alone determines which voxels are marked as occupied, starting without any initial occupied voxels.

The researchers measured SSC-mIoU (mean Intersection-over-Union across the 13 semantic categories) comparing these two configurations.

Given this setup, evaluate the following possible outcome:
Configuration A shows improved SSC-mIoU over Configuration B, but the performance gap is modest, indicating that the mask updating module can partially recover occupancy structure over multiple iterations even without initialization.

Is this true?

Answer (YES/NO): YES